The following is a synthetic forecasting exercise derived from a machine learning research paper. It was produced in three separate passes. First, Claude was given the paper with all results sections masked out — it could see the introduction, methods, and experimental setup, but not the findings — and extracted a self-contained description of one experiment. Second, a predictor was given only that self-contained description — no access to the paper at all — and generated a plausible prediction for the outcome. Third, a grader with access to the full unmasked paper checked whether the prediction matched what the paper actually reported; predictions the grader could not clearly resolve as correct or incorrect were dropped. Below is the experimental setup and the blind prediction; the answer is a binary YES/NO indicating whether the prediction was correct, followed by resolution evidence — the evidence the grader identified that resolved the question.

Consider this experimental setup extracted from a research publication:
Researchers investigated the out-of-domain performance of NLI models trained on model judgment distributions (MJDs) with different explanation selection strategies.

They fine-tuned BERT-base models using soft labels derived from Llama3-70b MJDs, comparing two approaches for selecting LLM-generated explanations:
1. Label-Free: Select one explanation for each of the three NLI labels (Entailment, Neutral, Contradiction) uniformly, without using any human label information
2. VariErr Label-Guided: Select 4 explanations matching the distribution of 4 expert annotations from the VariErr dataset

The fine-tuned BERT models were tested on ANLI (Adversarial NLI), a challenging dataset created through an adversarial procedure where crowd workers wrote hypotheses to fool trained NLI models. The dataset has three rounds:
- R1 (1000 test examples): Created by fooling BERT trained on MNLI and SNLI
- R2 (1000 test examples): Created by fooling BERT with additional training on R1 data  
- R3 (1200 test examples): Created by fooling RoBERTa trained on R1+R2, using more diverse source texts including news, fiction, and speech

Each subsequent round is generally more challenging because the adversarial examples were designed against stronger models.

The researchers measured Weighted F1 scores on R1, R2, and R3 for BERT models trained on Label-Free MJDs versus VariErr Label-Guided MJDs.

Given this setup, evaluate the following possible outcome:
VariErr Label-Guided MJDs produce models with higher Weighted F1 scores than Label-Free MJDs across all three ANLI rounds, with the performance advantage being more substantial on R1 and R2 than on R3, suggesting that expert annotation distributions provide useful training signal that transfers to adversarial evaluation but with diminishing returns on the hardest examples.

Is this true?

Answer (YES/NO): NO